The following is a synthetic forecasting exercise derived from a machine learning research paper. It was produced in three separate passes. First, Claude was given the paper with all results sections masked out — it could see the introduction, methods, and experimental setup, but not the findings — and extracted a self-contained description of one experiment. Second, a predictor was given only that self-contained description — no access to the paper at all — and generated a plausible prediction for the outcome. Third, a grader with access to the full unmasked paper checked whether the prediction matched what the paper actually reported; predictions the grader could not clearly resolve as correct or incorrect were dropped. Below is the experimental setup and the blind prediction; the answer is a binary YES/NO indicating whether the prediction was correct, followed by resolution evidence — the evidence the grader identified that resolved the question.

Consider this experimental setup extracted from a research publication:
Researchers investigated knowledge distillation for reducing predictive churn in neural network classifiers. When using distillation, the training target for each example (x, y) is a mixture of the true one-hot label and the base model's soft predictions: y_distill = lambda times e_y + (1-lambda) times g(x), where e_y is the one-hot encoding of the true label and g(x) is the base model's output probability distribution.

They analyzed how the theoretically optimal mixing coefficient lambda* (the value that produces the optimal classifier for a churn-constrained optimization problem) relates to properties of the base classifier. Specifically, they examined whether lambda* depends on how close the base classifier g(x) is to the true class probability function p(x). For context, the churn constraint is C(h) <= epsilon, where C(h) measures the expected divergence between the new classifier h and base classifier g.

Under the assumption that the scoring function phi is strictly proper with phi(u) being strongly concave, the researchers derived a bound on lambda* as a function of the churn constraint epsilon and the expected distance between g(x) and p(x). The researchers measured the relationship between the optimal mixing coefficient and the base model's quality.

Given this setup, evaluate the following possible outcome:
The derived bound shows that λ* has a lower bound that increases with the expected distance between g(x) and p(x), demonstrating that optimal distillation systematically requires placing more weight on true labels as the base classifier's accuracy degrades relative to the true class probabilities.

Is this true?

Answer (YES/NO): NO